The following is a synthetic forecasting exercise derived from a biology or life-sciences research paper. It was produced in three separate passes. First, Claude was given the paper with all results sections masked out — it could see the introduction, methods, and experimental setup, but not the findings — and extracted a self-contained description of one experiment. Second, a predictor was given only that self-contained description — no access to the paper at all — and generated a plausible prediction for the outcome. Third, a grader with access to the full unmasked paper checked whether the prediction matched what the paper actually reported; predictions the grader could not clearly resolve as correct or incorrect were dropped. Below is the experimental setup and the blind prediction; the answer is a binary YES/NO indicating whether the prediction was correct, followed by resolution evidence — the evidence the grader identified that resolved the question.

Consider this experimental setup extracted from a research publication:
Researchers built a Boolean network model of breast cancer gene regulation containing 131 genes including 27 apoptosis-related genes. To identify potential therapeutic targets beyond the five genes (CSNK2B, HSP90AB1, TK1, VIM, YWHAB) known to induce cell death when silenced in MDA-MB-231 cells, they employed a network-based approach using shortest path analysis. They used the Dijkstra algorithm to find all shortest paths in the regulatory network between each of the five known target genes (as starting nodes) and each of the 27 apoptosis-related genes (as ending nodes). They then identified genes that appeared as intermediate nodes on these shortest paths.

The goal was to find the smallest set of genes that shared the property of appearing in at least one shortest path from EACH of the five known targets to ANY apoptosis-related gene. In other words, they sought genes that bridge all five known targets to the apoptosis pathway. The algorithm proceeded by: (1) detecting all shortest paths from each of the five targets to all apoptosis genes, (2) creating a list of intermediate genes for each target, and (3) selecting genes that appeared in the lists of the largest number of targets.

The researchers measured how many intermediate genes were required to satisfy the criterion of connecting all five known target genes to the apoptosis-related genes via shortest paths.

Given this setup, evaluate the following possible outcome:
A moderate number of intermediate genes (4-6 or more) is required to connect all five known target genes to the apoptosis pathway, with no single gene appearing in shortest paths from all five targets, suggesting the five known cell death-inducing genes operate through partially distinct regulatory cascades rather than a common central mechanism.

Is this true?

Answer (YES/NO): NO